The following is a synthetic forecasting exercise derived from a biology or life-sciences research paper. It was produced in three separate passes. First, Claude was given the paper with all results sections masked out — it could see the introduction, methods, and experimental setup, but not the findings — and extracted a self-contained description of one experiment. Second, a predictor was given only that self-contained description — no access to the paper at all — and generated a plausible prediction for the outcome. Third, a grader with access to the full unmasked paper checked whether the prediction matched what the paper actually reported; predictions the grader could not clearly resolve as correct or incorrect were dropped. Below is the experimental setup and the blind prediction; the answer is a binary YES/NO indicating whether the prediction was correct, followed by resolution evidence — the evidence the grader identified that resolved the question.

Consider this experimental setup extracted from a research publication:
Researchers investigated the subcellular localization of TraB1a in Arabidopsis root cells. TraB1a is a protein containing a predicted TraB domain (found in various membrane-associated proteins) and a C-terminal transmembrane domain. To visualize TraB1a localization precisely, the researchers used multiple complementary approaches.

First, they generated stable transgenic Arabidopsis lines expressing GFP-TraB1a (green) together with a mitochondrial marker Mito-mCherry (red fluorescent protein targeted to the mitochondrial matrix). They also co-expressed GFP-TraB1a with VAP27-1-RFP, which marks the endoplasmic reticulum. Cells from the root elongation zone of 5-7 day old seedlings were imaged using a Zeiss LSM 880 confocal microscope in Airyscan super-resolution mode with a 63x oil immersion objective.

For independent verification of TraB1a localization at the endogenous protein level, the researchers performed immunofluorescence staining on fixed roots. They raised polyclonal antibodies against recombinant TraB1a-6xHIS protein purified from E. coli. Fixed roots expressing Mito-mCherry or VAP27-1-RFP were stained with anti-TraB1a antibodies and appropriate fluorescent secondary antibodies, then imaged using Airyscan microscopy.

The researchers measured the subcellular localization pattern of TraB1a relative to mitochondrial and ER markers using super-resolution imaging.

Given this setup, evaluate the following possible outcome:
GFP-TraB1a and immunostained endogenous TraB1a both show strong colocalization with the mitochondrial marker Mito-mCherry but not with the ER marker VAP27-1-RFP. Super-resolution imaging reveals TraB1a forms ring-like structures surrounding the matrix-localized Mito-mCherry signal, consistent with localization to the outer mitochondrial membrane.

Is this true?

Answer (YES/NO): NO